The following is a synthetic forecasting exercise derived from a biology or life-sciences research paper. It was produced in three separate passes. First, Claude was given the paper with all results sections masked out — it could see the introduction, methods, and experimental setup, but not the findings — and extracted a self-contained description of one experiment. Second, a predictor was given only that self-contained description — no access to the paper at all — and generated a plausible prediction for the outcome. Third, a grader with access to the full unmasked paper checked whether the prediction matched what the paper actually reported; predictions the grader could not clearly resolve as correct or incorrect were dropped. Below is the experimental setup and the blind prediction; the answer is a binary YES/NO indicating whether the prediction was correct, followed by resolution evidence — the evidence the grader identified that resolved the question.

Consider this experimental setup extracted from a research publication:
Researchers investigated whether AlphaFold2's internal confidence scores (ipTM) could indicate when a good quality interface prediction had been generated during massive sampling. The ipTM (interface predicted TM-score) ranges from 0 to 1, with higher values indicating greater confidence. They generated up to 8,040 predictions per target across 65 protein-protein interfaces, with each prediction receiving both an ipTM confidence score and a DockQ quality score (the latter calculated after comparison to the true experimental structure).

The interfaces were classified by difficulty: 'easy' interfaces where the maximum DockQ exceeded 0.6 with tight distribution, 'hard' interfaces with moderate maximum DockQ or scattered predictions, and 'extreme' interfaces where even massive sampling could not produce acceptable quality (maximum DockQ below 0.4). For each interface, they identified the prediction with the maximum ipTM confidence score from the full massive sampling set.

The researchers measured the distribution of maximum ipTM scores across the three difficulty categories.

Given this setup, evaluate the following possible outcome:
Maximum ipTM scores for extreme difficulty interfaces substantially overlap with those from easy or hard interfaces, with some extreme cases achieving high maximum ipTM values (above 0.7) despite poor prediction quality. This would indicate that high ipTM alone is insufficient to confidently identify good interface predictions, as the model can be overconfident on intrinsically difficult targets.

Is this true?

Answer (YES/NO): NO